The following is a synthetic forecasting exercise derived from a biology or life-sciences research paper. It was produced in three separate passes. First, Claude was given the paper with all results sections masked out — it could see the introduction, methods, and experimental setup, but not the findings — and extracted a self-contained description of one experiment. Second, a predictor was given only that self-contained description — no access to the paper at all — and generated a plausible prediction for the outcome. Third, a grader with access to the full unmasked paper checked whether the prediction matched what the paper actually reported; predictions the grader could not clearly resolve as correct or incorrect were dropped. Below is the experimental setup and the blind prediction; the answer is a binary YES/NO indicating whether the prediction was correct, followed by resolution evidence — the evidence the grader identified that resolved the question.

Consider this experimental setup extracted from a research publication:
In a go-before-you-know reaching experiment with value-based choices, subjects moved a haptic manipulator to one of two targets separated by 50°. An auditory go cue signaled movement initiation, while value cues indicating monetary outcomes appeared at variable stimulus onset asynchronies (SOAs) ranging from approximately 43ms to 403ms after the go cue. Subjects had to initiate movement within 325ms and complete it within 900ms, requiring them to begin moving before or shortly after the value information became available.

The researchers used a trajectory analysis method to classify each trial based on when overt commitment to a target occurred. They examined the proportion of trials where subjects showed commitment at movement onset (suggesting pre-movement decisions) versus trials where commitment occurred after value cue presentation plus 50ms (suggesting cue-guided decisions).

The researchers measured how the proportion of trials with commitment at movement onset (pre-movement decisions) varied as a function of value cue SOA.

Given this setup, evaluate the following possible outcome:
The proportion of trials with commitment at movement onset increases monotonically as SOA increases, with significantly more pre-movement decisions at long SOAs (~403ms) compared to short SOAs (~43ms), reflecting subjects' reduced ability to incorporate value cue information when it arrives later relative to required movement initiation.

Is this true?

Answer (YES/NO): NO